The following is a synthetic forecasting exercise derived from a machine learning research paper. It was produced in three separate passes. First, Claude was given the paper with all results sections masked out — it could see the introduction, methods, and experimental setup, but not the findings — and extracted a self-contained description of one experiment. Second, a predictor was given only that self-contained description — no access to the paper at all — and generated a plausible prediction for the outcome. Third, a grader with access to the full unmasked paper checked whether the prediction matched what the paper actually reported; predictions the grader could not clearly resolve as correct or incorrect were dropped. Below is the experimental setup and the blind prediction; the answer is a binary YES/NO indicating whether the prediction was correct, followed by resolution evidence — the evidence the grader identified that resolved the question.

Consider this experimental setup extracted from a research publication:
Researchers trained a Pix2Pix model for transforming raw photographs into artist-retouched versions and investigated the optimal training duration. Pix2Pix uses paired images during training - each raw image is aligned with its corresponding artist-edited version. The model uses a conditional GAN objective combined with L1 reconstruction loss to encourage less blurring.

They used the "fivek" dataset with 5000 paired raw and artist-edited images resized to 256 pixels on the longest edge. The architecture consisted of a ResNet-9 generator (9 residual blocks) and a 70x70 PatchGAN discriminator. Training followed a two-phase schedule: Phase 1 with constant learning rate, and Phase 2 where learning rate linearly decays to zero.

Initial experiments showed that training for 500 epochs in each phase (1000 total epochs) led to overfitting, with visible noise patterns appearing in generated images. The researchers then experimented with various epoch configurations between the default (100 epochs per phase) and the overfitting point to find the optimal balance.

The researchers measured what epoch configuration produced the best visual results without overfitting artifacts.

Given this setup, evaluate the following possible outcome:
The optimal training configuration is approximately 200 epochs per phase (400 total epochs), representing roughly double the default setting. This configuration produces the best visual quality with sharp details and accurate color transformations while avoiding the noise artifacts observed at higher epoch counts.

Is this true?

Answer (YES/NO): NO